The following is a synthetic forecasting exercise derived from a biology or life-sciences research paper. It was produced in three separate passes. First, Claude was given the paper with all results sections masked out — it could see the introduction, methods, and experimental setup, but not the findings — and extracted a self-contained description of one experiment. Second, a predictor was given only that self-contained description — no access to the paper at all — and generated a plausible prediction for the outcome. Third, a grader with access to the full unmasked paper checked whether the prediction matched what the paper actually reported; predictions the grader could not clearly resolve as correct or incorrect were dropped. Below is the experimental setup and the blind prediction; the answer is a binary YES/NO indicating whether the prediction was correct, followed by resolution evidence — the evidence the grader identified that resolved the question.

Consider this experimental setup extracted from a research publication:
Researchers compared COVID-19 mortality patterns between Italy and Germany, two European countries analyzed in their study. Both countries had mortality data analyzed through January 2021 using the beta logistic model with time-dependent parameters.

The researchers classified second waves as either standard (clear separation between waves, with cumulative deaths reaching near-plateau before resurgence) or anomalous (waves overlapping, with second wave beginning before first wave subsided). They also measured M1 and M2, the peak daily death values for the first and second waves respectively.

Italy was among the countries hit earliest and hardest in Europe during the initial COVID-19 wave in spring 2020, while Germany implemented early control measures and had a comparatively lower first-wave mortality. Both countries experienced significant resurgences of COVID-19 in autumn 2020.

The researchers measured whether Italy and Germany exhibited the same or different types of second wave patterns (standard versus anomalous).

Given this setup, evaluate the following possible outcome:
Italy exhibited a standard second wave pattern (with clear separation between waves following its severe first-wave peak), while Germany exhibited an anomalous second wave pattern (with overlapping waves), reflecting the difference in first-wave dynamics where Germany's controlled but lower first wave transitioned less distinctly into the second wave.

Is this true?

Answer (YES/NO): NO